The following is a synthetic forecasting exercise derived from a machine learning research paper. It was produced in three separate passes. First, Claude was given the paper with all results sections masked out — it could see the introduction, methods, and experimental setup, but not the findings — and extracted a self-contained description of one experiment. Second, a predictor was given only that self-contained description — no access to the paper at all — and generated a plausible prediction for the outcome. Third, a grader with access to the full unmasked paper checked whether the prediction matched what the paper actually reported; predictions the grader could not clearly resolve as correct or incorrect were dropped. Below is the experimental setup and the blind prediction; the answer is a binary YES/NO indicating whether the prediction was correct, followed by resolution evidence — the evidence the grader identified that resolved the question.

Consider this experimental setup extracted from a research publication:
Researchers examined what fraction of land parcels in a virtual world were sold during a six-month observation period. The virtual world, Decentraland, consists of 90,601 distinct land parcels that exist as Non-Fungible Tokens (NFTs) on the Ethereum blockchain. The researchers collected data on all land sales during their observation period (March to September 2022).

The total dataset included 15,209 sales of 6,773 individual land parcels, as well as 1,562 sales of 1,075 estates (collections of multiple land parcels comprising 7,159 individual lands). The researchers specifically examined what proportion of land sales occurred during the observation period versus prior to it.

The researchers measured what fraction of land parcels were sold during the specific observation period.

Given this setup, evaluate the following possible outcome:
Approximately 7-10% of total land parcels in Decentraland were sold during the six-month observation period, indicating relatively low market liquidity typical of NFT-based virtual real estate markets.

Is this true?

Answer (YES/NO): NO